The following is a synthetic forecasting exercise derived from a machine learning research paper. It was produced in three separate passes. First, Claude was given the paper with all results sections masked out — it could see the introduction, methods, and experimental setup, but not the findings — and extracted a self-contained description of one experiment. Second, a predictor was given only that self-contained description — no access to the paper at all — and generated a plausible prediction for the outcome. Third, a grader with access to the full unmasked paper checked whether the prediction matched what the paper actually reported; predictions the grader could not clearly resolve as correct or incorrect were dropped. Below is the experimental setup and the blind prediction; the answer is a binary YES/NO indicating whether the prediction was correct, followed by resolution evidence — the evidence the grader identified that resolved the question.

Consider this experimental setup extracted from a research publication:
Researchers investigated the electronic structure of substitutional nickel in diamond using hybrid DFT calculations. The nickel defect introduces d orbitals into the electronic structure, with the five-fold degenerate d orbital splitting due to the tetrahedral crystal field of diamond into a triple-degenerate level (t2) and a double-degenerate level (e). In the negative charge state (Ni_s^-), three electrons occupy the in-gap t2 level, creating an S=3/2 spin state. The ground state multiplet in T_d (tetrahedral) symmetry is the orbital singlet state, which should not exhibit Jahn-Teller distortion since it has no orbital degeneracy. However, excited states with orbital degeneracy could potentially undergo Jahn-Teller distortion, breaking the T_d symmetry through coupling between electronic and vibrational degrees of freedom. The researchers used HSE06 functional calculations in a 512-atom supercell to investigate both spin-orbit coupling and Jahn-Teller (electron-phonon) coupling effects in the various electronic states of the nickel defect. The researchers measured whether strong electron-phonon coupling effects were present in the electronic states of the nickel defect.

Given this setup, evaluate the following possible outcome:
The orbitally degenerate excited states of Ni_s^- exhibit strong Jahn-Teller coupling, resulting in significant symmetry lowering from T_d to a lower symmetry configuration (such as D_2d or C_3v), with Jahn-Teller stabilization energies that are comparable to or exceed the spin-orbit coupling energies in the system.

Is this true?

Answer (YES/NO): YES